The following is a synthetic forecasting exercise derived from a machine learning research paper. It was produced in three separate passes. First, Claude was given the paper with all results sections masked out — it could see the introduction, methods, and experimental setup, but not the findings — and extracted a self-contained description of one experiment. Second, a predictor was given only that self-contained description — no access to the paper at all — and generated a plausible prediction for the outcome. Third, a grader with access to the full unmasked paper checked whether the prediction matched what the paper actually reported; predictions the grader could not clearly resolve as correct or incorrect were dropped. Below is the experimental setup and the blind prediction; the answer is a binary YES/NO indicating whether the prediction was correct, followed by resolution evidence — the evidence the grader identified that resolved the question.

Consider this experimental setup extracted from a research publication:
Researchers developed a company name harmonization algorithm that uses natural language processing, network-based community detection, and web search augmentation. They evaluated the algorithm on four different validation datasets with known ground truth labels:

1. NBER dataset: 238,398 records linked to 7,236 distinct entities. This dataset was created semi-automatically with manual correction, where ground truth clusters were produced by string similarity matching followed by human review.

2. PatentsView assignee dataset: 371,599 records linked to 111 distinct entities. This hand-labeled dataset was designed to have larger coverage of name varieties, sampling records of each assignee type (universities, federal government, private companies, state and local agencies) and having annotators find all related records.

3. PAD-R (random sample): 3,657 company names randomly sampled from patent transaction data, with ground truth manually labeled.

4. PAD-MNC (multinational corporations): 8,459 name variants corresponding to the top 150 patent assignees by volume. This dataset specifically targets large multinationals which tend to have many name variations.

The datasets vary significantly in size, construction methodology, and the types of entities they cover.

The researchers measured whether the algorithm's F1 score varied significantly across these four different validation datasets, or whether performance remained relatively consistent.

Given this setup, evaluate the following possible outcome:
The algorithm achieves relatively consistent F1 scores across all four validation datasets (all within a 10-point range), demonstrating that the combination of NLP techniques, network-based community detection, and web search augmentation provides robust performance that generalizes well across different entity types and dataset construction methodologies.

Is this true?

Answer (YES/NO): YES